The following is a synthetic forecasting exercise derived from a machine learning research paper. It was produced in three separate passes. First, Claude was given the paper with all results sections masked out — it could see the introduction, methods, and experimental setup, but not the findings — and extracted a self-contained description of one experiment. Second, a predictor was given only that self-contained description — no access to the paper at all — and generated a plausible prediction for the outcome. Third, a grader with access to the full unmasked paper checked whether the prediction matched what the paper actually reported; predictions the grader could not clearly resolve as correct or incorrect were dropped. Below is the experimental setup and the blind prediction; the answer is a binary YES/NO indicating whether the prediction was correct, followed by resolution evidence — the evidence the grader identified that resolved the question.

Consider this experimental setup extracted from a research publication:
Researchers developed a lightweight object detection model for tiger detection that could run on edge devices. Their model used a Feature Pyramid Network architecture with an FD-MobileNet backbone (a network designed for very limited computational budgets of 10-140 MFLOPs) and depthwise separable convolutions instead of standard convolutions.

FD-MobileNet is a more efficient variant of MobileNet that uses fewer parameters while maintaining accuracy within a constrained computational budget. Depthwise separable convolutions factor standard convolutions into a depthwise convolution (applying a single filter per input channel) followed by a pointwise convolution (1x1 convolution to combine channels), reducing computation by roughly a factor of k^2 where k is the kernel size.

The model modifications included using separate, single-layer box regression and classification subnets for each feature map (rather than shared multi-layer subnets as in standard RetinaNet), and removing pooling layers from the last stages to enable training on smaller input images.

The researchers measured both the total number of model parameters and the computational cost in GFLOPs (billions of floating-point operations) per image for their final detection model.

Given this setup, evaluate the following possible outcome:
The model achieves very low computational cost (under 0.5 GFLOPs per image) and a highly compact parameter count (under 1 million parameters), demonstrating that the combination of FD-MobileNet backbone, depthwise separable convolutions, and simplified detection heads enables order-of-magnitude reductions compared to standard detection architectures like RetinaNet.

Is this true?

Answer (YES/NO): YES